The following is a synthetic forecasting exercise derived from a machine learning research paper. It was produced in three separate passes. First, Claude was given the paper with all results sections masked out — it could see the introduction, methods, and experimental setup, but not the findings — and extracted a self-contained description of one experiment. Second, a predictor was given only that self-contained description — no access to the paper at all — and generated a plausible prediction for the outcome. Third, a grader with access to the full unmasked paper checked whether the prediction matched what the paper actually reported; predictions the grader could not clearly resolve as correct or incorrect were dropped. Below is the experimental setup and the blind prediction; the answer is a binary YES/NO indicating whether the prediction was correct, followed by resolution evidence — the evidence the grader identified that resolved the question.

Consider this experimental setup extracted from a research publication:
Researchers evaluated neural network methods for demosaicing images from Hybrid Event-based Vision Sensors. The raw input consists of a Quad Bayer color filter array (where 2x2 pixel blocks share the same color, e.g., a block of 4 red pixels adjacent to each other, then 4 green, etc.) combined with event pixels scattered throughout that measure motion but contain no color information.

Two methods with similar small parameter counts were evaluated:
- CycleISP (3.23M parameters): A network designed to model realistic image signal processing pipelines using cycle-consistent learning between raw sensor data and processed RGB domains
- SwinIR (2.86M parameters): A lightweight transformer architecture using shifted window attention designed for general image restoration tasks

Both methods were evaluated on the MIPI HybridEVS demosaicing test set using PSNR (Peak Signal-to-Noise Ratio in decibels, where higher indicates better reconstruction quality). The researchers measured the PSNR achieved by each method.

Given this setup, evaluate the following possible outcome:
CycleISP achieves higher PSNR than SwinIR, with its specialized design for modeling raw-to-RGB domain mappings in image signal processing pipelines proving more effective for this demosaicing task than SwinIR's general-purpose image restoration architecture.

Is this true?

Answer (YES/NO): NO